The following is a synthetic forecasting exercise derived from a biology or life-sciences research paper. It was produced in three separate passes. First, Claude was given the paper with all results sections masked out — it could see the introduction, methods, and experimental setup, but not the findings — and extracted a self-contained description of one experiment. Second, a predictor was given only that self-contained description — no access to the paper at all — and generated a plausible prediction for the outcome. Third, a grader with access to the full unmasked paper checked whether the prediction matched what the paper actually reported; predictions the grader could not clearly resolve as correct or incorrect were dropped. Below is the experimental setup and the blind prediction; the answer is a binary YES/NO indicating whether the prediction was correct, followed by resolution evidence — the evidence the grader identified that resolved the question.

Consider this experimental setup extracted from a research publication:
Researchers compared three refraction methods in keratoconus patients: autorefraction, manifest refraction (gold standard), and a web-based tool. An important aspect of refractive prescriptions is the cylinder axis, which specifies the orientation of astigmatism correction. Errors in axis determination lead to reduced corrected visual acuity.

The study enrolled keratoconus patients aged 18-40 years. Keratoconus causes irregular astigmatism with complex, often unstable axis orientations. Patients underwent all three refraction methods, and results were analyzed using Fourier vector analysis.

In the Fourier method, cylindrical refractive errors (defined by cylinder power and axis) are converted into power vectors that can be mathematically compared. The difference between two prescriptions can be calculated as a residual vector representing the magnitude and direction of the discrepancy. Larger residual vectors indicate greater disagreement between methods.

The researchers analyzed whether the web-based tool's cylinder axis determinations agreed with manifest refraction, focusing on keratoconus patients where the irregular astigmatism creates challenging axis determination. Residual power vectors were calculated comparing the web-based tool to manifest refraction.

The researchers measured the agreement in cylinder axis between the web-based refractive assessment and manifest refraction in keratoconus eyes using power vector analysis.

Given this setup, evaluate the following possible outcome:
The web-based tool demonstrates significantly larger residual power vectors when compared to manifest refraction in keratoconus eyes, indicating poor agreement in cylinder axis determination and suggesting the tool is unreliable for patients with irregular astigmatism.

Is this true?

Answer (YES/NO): YES